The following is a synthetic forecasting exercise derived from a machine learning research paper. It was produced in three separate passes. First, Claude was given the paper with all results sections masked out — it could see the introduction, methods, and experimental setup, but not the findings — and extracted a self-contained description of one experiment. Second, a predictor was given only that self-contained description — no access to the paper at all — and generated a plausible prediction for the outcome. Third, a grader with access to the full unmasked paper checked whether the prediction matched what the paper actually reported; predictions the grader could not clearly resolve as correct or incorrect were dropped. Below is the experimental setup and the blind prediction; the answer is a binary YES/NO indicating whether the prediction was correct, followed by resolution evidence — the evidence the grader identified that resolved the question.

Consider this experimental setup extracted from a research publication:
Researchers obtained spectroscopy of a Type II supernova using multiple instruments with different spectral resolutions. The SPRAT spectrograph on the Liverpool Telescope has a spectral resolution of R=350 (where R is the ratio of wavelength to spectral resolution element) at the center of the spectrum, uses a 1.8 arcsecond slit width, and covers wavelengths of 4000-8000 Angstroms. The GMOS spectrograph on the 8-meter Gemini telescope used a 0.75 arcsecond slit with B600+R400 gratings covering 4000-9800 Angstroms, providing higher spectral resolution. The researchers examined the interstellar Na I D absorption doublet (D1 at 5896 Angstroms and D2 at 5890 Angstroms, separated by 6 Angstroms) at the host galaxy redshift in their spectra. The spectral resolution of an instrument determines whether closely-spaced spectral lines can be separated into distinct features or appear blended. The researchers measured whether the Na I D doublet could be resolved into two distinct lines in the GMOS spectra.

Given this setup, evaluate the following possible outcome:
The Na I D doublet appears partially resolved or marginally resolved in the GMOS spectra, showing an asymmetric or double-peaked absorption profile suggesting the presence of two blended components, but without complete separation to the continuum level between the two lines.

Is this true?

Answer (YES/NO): NO